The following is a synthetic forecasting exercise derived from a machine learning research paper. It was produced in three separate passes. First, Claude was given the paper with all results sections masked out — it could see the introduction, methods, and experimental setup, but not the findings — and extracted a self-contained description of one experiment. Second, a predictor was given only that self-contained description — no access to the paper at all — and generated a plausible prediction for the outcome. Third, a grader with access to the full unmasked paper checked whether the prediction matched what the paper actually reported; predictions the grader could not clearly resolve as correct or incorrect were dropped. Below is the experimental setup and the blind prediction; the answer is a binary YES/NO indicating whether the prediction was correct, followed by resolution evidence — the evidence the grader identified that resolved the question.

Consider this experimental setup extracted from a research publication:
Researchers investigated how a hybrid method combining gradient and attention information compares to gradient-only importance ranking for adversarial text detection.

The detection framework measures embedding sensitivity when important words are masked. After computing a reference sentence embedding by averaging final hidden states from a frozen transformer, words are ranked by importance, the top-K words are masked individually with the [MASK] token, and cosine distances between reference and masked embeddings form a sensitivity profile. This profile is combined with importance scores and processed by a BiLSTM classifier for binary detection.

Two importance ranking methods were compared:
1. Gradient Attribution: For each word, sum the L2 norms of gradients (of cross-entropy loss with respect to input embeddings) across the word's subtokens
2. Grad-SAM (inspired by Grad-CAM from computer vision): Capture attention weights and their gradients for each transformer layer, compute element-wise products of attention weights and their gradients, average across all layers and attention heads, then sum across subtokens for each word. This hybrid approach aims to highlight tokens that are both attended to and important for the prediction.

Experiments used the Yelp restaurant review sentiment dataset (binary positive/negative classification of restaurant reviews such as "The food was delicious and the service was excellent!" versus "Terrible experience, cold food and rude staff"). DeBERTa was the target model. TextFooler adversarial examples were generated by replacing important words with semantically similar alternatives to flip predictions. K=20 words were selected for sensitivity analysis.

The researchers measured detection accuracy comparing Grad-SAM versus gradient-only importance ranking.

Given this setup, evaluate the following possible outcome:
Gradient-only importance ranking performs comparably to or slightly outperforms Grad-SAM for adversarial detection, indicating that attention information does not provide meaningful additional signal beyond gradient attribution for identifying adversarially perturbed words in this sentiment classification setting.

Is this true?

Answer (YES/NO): NO